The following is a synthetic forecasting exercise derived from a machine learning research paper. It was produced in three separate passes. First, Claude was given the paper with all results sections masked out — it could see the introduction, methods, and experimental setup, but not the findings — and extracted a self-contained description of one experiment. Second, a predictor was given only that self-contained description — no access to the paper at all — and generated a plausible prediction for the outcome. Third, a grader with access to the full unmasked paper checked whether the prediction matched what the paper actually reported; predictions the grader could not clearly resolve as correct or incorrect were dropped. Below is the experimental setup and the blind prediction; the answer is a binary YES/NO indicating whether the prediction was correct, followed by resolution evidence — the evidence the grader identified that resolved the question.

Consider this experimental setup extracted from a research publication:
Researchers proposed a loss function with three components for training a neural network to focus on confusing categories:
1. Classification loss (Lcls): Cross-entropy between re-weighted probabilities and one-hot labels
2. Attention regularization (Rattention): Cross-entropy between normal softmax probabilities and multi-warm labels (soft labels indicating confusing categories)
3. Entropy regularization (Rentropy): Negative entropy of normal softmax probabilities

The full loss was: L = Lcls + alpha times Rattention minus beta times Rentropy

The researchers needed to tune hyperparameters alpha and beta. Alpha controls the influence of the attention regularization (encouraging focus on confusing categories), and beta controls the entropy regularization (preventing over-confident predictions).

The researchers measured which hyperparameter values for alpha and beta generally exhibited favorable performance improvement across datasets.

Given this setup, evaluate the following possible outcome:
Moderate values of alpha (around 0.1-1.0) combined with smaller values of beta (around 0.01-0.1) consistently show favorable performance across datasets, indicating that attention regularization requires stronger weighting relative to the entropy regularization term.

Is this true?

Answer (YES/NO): NO